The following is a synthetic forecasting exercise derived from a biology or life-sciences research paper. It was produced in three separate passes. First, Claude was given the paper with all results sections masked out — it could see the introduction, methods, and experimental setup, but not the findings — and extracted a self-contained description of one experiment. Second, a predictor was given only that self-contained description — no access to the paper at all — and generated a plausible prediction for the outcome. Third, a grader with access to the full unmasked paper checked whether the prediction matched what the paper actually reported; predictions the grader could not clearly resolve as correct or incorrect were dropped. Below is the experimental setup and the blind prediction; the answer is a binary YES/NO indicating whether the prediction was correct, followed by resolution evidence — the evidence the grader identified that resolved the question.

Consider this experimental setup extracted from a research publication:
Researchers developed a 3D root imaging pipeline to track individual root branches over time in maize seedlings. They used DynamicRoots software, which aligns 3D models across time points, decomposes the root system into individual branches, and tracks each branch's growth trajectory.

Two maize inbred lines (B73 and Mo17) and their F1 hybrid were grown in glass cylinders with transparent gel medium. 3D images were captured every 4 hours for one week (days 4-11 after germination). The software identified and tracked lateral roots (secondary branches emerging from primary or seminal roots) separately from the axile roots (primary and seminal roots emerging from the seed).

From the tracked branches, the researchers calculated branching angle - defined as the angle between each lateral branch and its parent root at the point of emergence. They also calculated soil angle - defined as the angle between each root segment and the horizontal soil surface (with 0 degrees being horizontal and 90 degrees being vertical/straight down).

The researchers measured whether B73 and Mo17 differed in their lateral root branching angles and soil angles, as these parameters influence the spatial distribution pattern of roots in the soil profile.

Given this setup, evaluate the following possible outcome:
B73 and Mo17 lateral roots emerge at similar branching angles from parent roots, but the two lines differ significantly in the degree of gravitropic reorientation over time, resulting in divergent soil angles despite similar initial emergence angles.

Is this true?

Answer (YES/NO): NO